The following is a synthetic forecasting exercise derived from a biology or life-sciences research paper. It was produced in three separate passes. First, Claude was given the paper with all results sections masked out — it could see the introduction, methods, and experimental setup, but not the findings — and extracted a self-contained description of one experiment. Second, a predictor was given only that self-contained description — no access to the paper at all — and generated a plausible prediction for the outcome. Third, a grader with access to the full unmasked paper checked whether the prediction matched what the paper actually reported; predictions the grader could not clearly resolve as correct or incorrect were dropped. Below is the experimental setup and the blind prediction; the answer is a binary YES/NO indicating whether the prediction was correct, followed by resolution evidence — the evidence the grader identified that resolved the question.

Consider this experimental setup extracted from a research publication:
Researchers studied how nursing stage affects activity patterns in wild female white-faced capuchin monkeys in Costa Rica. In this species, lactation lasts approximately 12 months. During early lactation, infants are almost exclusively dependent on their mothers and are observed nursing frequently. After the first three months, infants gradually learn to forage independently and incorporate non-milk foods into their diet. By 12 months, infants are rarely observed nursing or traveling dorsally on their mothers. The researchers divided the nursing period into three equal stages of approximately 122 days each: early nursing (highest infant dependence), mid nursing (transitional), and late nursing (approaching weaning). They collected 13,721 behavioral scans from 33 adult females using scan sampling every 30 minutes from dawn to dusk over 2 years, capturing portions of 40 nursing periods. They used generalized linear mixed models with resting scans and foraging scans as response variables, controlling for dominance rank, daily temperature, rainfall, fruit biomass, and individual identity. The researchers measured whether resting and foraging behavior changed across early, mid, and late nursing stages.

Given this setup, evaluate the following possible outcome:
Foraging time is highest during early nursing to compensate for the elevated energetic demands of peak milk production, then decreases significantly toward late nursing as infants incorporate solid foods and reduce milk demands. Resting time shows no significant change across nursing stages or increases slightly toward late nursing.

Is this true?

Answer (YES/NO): NO